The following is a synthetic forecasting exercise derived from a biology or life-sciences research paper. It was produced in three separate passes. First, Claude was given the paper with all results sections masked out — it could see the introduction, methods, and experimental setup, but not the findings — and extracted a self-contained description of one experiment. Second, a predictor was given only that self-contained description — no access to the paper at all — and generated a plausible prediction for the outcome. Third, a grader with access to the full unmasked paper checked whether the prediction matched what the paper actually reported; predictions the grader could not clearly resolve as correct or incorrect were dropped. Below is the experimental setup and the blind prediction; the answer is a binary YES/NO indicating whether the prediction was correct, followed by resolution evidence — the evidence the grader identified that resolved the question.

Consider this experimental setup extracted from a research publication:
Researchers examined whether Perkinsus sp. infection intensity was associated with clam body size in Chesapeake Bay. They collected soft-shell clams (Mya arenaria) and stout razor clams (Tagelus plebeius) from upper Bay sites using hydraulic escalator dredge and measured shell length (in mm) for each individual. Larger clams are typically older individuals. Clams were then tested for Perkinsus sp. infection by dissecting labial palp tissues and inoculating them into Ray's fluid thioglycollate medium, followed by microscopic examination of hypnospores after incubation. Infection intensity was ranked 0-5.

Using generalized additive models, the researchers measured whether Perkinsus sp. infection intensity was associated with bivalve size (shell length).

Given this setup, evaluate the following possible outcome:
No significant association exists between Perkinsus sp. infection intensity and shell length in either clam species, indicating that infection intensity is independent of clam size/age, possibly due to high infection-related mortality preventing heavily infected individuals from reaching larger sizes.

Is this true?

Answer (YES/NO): NO